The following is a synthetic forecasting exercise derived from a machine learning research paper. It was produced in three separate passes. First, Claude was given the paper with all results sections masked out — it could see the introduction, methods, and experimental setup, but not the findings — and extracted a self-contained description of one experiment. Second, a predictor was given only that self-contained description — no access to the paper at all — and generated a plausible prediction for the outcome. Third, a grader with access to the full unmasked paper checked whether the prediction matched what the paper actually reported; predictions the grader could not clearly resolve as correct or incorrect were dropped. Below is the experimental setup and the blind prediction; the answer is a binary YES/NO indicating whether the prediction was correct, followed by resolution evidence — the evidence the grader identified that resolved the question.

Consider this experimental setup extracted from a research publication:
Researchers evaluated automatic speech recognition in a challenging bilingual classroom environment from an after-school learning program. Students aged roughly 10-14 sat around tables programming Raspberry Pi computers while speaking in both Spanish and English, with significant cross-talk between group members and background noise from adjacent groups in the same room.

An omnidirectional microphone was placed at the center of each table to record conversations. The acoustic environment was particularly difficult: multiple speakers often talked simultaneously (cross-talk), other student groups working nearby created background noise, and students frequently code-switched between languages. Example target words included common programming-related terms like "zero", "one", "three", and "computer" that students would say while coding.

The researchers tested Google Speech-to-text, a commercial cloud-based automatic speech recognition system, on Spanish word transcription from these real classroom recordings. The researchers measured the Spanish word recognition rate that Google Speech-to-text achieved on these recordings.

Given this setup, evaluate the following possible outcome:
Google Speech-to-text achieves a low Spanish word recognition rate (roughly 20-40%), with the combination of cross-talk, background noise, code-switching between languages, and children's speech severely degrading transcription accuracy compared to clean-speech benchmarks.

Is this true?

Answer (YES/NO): YES